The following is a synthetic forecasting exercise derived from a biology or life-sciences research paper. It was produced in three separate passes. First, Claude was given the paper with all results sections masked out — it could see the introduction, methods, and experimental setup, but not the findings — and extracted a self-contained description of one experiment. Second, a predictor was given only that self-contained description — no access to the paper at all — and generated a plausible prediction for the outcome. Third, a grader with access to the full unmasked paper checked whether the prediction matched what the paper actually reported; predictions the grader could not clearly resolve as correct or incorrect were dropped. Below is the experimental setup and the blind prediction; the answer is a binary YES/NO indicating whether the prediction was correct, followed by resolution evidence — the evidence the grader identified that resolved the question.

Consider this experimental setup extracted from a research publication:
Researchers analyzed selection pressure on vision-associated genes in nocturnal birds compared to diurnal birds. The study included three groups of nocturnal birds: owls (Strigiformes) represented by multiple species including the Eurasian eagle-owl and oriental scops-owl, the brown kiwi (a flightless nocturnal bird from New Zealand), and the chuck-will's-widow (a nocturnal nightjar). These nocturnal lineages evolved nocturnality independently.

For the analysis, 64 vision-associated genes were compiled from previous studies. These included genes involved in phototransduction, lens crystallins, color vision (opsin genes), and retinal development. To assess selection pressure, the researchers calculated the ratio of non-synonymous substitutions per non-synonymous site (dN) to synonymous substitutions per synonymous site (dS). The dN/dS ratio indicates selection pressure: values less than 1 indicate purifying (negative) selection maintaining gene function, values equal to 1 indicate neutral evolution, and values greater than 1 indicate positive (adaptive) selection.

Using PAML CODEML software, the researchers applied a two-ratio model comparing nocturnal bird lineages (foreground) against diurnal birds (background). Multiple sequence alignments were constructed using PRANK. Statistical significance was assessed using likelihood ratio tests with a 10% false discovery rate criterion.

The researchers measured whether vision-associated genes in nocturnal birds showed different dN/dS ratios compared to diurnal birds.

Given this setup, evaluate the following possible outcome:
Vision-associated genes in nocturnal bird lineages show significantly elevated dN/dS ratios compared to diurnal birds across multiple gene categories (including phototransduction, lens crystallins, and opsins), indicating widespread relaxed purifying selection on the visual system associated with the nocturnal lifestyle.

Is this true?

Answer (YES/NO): NO